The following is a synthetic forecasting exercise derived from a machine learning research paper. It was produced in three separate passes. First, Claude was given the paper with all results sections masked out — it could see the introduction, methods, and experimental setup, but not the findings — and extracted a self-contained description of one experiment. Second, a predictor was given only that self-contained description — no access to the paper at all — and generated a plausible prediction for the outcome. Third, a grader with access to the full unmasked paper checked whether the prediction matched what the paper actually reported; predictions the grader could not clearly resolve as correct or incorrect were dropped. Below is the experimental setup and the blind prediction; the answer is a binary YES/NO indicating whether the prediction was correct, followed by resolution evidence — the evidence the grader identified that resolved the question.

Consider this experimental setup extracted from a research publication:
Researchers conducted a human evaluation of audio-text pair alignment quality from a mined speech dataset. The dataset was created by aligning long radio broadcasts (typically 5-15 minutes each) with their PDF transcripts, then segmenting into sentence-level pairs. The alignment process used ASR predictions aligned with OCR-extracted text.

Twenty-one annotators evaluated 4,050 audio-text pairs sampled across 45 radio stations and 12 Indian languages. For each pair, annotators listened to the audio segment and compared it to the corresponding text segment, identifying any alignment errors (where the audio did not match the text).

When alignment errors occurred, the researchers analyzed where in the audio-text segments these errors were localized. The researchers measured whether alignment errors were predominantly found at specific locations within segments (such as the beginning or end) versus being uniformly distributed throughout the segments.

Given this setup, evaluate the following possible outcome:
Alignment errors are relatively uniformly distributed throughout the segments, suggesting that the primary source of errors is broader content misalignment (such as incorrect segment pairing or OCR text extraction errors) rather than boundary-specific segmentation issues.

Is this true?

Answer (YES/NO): NO